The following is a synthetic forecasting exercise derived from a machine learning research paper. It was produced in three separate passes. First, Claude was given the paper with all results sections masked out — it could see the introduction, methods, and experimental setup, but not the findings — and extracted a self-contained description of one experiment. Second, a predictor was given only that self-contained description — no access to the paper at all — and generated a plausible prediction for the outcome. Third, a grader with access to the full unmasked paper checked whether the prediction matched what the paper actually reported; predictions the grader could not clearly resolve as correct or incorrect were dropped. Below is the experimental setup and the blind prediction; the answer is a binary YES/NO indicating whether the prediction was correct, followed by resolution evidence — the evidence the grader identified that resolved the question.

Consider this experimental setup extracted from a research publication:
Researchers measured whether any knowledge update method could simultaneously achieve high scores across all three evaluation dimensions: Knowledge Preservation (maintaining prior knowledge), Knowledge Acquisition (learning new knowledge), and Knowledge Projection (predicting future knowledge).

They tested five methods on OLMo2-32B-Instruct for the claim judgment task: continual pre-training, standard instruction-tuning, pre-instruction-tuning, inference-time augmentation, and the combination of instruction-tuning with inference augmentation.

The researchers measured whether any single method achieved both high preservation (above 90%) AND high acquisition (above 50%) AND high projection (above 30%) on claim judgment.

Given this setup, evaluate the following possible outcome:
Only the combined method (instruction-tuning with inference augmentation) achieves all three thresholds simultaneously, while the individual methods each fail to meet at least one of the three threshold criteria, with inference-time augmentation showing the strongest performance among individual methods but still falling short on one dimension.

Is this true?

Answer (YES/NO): NO